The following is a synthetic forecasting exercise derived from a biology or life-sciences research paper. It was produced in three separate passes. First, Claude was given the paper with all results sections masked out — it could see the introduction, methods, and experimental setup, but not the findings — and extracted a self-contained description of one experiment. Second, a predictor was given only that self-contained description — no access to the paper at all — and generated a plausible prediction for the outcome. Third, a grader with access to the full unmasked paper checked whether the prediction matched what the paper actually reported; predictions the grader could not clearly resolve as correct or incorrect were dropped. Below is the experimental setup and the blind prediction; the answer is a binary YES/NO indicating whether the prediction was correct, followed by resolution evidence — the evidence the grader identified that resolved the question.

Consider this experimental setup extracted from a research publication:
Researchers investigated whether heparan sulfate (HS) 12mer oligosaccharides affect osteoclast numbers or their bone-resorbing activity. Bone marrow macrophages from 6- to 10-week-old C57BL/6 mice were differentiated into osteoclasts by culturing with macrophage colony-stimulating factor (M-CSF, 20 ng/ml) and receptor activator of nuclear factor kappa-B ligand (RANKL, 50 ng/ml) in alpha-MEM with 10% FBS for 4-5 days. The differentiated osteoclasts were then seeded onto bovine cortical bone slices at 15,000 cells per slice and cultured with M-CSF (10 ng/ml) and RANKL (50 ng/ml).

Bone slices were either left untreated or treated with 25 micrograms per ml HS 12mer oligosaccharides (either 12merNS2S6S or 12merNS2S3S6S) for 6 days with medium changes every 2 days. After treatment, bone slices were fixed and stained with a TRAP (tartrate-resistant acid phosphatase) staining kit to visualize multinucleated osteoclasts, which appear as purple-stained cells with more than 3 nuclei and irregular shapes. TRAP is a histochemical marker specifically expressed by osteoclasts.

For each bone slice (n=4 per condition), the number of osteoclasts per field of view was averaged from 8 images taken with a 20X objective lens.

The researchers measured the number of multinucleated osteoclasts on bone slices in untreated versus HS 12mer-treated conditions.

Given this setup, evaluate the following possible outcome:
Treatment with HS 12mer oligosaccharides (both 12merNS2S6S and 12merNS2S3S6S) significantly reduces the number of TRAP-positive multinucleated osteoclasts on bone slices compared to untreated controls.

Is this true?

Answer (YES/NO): NO